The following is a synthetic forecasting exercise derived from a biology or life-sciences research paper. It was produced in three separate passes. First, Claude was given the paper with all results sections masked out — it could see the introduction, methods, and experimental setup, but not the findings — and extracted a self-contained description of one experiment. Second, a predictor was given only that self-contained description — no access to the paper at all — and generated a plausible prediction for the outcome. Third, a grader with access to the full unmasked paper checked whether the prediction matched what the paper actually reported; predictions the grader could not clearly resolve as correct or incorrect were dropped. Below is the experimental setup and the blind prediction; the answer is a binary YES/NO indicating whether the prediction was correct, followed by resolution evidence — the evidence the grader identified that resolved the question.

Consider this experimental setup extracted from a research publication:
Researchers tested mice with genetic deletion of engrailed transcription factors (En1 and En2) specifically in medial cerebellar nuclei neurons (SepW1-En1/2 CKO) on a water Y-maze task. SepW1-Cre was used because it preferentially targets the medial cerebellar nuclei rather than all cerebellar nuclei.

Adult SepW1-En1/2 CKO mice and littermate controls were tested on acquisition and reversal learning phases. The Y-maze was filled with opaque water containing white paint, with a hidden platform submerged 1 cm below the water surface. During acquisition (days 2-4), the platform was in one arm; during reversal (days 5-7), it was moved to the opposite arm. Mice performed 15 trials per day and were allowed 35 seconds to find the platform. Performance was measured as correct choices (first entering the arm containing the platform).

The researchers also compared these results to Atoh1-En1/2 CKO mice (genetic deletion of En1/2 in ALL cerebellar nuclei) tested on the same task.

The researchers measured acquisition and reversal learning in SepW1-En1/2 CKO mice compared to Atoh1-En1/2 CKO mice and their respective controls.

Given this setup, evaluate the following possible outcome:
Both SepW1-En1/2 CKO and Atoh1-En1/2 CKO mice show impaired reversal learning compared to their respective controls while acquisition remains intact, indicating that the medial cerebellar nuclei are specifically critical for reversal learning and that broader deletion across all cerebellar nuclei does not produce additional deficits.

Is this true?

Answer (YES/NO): NO